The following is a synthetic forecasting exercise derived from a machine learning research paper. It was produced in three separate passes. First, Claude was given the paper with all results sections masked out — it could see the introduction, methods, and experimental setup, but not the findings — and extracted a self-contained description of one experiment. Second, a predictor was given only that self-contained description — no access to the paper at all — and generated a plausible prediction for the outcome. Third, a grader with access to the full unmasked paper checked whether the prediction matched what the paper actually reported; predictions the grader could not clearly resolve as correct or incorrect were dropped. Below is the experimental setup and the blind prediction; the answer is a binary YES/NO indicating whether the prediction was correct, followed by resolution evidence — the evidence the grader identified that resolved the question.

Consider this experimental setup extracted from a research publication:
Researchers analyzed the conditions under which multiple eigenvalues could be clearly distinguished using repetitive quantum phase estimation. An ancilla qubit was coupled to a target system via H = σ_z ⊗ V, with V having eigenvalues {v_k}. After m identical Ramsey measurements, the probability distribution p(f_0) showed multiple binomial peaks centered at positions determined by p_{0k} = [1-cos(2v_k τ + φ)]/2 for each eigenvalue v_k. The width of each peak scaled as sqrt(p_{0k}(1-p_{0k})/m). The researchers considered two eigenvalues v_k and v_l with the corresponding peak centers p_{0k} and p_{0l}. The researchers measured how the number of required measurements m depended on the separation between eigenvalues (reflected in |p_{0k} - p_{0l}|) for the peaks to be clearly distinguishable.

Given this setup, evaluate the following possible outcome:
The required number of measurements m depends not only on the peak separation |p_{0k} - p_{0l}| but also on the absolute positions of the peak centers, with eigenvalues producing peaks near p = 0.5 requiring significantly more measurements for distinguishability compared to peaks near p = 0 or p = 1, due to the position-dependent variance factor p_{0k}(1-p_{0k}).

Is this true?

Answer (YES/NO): YES